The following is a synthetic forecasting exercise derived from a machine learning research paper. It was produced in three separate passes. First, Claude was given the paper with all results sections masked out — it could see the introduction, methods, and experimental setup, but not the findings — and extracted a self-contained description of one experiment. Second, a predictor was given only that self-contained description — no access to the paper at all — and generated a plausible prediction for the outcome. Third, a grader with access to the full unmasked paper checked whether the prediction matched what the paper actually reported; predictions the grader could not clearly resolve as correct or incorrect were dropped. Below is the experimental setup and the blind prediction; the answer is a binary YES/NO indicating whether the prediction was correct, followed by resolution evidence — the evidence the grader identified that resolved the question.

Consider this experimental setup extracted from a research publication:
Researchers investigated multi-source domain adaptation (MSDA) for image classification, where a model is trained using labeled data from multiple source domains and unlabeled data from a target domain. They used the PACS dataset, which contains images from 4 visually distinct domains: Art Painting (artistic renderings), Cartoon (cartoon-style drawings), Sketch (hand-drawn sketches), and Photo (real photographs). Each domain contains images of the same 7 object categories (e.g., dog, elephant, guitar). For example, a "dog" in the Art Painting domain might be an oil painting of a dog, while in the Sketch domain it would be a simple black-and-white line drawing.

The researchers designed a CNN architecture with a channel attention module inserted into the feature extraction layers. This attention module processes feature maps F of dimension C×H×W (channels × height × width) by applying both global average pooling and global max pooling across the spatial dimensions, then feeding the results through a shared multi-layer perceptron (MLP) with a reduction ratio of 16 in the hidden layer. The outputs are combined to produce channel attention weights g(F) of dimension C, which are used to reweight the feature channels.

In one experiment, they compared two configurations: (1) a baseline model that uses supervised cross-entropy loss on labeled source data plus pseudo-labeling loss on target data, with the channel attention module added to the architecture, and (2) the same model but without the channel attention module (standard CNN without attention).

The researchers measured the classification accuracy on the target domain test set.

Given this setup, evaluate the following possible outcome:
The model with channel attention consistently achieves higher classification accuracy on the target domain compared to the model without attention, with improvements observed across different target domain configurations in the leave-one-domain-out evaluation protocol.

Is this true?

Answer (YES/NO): NO